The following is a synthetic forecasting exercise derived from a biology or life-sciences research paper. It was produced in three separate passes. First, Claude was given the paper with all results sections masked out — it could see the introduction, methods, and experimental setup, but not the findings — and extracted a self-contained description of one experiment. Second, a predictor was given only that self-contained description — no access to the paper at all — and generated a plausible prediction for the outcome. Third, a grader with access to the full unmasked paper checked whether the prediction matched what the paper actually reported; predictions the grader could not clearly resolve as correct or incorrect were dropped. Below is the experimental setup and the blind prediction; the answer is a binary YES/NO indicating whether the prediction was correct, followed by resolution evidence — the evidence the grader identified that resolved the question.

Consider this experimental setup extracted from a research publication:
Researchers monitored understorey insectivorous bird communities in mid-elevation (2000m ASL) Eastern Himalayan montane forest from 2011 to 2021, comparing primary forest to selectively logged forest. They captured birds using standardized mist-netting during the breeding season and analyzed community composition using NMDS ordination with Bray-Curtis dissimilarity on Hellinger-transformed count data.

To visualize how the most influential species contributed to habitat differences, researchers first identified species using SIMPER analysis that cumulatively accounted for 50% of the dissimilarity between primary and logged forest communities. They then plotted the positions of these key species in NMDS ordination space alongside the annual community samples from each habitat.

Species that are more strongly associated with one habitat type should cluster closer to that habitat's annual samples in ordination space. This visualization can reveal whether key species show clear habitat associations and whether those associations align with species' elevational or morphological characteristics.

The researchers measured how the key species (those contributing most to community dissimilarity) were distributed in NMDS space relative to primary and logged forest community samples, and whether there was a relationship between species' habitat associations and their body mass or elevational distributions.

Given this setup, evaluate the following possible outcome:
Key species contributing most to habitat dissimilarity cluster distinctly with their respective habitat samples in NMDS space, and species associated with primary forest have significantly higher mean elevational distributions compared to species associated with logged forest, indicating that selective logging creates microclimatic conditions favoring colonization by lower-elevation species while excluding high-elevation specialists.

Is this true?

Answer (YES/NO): NO